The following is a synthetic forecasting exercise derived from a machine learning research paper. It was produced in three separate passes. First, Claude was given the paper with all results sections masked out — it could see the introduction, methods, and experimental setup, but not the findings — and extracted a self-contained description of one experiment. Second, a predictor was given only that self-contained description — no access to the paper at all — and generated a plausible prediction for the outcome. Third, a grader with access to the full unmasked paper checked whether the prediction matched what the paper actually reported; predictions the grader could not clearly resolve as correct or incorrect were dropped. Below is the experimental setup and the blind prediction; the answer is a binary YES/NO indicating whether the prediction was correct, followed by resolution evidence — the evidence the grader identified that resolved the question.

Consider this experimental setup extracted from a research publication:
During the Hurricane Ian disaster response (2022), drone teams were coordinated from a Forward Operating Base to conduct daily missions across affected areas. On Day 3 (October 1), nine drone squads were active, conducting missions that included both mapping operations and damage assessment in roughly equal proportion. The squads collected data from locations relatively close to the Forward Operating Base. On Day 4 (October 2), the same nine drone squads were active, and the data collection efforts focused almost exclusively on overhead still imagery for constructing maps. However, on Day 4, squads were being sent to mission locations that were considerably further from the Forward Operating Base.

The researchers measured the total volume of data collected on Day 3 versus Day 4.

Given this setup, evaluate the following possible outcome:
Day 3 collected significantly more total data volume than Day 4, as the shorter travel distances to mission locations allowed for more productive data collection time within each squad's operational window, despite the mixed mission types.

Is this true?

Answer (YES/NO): YES